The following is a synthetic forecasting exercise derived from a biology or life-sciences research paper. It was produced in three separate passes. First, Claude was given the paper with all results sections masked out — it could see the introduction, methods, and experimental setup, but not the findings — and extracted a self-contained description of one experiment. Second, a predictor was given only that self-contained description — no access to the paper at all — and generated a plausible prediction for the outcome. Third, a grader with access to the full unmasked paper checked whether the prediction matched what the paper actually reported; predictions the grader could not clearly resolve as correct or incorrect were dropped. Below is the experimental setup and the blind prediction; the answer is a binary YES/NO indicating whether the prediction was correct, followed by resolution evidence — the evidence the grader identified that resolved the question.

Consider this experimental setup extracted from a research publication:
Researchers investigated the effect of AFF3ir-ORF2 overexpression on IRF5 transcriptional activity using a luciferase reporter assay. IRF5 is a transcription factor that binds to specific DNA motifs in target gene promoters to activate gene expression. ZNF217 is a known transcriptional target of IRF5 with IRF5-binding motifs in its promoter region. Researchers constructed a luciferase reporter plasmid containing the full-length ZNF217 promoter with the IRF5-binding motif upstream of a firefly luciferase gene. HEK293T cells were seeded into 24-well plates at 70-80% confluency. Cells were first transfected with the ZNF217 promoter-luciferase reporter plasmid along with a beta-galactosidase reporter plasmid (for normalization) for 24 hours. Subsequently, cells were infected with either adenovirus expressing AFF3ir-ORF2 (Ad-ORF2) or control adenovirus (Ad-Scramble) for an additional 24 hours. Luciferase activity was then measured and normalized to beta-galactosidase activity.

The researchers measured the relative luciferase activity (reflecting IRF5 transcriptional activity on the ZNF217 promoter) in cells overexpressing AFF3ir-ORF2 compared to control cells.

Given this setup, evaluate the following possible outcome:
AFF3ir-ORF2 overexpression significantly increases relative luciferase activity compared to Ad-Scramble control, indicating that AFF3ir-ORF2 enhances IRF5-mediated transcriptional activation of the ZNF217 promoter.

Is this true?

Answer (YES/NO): NO